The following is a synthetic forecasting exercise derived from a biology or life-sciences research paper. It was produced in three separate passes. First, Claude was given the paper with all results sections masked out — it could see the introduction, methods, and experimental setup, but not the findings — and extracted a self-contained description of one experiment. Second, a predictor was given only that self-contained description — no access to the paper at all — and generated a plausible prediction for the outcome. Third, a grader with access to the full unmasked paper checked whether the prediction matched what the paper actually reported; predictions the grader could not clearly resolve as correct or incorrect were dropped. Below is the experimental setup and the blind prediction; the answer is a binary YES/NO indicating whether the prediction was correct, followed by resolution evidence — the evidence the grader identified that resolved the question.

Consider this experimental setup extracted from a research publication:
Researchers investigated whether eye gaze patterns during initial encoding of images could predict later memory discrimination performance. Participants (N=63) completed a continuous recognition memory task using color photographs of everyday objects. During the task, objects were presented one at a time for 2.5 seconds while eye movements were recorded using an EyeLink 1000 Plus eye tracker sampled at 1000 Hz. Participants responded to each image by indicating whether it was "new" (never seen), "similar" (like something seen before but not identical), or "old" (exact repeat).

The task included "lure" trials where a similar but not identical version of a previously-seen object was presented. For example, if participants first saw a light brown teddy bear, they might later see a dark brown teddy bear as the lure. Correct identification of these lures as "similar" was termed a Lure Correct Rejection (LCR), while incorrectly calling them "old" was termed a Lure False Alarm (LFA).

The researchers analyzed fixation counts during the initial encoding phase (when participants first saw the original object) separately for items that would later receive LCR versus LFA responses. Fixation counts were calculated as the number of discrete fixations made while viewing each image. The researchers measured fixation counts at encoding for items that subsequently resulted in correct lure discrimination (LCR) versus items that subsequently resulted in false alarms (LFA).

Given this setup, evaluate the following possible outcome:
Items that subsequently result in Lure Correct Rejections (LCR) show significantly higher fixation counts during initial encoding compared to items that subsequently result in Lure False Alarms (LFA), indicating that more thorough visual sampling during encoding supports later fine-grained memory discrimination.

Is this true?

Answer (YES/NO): YES